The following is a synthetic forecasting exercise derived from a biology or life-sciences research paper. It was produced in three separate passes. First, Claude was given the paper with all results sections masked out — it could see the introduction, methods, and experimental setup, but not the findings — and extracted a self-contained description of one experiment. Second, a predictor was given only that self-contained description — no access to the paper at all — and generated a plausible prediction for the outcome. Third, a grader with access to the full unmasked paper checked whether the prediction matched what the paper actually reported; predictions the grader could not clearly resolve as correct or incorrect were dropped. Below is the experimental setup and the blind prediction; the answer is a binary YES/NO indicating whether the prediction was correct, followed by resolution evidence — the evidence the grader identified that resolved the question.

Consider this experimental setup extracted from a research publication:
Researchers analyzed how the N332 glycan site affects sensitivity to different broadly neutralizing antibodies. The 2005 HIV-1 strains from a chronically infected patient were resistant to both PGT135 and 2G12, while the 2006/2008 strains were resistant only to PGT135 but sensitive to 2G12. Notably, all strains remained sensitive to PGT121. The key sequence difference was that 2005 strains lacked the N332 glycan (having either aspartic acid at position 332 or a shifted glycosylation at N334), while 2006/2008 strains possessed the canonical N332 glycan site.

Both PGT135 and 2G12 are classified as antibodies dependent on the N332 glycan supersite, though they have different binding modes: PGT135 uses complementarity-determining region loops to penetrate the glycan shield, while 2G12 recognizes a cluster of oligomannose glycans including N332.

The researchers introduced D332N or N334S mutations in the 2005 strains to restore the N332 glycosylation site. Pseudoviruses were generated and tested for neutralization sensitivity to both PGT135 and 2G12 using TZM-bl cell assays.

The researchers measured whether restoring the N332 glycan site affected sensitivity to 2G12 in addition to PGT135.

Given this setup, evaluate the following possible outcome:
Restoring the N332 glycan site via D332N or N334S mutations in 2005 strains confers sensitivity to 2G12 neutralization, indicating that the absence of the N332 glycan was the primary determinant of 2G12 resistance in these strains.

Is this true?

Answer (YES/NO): YES